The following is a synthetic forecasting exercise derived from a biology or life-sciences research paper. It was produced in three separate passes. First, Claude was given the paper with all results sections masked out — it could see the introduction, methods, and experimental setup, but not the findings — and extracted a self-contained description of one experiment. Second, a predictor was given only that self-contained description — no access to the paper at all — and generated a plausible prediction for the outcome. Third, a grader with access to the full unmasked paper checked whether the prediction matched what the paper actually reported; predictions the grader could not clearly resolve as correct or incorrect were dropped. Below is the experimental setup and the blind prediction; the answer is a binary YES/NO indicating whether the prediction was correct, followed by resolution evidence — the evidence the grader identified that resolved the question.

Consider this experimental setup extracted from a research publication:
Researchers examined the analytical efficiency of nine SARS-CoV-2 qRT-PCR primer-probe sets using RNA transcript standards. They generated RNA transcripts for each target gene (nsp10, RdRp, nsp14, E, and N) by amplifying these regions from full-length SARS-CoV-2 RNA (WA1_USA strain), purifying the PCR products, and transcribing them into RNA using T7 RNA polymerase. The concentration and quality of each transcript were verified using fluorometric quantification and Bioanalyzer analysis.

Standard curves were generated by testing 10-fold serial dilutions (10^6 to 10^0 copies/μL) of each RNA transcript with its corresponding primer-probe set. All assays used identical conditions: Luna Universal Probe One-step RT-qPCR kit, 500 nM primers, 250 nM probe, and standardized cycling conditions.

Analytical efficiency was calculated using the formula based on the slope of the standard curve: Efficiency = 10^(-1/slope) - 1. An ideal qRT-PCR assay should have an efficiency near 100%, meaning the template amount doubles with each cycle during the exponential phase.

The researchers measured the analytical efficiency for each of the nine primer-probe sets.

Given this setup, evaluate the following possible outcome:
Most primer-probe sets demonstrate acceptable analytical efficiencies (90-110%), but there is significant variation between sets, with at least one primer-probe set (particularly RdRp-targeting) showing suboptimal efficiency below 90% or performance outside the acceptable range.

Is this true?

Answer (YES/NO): NO